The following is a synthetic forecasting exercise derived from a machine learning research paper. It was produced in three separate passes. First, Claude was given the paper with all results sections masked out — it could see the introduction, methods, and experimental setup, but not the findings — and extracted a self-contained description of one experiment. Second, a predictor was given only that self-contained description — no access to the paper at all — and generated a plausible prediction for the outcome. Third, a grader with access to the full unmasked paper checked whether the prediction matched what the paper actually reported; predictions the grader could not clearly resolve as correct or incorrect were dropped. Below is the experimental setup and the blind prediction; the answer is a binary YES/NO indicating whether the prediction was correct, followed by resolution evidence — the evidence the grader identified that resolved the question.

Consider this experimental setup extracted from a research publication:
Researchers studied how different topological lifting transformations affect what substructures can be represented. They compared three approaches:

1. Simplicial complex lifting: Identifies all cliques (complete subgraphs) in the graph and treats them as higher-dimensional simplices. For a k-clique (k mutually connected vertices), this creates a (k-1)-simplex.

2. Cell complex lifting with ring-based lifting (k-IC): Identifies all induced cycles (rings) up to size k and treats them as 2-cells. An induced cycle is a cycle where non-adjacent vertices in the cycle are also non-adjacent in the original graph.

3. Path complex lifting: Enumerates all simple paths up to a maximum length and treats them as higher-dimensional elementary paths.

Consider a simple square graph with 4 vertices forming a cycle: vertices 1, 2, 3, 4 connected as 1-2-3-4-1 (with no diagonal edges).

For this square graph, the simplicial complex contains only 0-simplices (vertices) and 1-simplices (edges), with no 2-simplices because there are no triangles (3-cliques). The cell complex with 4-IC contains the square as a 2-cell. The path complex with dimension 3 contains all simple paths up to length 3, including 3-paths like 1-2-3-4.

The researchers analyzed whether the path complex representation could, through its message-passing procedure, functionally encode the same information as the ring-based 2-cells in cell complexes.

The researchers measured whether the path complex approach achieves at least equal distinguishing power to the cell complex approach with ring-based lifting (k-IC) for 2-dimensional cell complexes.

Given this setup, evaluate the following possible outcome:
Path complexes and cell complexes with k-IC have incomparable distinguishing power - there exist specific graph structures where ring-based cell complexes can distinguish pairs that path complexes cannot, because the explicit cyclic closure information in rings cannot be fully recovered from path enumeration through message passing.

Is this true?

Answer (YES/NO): NO